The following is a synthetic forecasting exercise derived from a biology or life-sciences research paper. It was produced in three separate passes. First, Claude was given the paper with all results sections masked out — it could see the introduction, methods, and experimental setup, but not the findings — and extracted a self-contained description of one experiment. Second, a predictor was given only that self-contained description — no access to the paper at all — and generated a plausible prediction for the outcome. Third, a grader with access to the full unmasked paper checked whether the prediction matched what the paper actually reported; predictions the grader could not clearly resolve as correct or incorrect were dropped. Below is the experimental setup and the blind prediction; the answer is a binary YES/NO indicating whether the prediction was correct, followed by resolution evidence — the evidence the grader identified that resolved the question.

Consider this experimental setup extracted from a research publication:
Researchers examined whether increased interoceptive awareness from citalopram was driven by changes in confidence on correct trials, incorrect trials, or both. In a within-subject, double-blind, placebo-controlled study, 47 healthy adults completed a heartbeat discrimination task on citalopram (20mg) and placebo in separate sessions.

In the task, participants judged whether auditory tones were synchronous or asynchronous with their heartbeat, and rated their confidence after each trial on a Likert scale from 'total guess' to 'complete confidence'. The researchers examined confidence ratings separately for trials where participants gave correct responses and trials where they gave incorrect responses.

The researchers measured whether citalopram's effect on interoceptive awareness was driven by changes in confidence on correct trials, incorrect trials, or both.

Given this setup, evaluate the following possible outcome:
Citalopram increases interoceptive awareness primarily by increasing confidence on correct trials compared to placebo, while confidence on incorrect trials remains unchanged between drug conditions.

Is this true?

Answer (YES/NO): YES